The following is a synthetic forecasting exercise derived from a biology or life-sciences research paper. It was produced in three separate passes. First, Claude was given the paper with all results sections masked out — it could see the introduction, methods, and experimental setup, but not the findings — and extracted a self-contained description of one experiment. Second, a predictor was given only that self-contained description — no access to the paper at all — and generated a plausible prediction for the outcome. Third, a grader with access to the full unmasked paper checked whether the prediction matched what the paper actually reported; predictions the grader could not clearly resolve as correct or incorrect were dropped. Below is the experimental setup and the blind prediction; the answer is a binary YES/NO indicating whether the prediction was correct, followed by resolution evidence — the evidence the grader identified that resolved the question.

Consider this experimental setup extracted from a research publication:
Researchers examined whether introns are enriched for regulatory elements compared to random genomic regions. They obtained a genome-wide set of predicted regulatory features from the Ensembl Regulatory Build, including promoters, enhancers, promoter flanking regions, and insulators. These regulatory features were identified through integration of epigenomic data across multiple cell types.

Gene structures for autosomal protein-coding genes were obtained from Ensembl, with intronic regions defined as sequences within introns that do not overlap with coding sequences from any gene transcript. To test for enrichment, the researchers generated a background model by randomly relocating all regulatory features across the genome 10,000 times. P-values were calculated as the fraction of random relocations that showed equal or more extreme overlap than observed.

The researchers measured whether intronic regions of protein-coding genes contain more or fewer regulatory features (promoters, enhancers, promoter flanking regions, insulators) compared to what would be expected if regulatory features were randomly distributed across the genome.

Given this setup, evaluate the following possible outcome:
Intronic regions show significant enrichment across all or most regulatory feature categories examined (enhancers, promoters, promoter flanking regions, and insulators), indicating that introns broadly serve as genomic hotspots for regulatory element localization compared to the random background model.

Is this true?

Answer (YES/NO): NO